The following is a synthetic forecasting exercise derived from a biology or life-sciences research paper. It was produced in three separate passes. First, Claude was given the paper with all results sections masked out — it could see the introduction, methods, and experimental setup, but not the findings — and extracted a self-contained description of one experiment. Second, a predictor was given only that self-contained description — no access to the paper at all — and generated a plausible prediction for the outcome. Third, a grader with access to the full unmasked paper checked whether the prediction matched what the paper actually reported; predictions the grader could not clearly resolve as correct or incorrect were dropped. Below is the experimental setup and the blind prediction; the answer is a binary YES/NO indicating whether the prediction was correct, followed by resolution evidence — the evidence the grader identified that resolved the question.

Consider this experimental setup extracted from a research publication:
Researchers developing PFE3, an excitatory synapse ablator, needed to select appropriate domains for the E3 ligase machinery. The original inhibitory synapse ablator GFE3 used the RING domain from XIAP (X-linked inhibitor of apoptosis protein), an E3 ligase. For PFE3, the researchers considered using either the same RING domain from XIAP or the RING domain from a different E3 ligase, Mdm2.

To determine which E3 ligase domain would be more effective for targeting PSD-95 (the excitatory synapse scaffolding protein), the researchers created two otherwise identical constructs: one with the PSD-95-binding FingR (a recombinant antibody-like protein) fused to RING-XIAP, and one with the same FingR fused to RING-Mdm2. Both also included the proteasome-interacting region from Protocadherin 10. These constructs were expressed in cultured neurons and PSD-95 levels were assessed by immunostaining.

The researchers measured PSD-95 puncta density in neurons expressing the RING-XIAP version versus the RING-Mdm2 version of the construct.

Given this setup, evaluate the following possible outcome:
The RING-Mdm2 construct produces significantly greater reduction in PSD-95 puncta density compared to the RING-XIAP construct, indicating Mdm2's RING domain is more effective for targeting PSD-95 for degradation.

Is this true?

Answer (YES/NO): YES